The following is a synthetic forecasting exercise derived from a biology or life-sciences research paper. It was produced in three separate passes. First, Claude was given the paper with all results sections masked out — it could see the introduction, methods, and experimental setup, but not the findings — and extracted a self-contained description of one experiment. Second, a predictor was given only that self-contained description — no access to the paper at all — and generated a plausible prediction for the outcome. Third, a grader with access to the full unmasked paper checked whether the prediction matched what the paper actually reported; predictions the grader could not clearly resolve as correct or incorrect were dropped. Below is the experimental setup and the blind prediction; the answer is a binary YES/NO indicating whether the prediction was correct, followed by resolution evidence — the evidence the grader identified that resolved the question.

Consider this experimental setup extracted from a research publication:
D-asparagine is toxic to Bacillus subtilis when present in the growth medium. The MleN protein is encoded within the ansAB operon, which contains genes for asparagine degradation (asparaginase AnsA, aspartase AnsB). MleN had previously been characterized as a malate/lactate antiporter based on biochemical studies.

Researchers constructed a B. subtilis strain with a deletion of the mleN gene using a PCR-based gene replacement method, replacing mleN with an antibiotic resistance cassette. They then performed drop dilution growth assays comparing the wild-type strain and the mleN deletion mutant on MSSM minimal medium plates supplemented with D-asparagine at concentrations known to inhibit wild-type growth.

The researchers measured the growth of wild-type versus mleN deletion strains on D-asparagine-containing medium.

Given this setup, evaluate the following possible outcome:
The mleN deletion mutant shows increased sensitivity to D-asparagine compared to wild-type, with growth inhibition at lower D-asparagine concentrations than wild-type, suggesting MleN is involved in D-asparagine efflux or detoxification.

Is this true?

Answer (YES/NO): NO